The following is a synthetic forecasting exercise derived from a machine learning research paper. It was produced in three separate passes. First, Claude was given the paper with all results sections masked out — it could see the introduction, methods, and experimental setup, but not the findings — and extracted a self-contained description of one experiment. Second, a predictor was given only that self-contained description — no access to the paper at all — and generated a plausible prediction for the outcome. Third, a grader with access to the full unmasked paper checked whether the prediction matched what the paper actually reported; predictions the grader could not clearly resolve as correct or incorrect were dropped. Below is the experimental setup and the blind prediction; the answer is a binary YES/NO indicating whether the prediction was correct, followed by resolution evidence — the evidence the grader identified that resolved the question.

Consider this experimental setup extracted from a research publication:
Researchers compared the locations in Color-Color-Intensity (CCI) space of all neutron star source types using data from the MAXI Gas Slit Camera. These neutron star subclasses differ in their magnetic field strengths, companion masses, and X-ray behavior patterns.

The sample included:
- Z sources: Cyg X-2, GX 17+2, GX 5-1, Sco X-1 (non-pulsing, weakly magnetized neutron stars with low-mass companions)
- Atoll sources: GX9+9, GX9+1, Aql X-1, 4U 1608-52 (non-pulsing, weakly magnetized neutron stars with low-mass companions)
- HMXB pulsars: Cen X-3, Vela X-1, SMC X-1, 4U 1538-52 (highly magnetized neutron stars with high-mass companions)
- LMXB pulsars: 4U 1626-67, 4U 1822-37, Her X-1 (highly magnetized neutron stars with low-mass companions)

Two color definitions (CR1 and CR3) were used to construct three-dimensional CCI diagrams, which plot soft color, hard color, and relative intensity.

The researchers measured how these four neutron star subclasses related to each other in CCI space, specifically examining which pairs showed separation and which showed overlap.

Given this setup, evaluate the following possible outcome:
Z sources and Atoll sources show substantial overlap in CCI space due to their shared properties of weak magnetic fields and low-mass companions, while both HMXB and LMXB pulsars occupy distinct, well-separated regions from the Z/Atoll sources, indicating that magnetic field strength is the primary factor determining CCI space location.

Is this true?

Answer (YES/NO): YES